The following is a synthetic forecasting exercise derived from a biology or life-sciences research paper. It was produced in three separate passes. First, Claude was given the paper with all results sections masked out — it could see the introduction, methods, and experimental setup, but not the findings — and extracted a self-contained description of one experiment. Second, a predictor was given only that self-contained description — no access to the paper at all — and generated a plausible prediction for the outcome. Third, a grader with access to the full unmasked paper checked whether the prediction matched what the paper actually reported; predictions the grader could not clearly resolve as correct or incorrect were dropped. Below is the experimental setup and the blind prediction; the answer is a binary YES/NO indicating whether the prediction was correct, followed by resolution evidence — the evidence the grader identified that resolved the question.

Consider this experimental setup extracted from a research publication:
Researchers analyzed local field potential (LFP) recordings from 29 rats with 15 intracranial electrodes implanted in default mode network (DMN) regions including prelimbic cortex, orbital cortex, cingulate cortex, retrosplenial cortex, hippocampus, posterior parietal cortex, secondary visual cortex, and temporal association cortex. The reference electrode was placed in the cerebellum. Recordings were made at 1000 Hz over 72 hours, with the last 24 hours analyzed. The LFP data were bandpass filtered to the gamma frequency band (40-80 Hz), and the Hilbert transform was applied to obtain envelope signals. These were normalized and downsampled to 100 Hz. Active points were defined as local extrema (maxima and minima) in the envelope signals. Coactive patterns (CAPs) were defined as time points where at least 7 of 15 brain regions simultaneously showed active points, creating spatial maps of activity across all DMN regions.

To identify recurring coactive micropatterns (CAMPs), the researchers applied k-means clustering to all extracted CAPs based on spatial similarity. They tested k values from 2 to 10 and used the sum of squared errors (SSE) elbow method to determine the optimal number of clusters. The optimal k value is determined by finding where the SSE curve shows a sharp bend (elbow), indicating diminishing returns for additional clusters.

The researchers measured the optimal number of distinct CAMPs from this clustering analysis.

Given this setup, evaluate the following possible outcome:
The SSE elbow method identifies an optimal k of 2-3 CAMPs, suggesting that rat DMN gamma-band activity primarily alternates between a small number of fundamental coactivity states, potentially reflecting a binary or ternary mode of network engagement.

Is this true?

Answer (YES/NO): YES